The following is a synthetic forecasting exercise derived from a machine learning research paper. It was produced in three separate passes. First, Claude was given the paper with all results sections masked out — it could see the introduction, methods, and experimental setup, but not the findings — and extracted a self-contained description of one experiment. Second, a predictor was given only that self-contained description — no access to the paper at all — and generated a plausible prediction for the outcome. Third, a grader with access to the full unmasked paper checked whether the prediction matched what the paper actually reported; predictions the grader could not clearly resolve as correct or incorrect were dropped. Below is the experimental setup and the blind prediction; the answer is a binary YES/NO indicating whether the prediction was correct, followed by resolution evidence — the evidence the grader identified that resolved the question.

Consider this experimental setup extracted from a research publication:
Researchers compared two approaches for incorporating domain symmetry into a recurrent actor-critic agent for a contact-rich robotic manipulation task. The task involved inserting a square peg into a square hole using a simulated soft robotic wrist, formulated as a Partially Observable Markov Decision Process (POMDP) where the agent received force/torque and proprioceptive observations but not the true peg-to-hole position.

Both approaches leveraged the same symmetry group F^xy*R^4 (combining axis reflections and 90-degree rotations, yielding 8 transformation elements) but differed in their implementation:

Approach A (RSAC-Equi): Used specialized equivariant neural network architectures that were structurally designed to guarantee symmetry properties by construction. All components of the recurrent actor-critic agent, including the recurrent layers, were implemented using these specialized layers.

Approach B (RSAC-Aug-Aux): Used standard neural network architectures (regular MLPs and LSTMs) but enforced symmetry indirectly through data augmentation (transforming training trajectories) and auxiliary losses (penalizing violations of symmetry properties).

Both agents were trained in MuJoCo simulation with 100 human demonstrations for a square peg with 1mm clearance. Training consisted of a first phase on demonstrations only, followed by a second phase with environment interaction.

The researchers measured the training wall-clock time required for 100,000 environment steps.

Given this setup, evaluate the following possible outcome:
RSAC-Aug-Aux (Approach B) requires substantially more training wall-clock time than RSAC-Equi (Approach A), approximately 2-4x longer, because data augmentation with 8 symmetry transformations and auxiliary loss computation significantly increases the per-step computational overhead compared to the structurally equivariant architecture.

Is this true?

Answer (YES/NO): NO